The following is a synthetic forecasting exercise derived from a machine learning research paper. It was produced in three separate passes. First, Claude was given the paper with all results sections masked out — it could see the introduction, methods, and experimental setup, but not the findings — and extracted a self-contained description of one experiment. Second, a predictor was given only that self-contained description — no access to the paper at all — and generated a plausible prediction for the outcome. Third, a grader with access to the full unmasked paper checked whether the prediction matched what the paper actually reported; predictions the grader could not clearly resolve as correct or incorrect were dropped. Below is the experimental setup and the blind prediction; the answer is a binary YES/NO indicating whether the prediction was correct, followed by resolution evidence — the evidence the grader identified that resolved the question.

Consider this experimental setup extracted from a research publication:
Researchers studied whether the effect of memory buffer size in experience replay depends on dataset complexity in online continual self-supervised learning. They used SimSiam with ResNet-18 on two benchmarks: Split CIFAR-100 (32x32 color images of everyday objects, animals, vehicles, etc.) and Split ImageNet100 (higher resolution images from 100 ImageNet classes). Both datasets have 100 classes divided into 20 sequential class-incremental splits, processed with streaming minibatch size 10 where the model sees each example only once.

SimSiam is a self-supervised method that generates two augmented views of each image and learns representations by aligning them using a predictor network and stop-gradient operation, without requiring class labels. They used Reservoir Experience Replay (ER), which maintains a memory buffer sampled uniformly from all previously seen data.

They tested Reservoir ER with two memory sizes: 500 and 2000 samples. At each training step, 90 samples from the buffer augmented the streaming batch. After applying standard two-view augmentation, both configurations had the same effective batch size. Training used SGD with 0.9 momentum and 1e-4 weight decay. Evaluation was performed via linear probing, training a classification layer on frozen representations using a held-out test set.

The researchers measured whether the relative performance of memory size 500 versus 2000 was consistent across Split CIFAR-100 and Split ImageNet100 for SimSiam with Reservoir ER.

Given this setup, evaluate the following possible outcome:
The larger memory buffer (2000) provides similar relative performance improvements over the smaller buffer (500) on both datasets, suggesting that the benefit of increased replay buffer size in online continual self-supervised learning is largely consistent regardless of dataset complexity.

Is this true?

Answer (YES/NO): NO